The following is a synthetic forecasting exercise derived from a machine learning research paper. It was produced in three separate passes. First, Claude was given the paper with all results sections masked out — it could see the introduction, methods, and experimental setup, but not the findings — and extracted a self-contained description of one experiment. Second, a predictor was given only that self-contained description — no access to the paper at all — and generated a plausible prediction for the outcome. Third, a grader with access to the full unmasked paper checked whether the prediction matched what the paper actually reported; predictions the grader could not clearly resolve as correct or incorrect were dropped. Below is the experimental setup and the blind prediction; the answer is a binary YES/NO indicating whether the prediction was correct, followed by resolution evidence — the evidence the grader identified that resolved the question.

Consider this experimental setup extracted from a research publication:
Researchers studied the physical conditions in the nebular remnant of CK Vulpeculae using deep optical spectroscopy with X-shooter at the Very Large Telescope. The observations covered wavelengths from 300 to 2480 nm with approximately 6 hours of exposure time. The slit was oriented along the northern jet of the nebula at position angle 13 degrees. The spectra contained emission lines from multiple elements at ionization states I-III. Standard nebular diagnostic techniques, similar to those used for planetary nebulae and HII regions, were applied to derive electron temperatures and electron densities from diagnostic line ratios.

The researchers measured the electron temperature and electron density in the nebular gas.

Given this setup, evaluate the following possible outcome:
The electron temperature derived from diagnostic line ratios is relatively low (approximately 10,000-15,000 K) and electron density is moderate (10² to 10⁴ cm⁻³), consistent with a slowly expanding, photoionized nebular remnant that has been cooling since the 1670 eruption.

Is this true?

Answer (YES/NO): NO